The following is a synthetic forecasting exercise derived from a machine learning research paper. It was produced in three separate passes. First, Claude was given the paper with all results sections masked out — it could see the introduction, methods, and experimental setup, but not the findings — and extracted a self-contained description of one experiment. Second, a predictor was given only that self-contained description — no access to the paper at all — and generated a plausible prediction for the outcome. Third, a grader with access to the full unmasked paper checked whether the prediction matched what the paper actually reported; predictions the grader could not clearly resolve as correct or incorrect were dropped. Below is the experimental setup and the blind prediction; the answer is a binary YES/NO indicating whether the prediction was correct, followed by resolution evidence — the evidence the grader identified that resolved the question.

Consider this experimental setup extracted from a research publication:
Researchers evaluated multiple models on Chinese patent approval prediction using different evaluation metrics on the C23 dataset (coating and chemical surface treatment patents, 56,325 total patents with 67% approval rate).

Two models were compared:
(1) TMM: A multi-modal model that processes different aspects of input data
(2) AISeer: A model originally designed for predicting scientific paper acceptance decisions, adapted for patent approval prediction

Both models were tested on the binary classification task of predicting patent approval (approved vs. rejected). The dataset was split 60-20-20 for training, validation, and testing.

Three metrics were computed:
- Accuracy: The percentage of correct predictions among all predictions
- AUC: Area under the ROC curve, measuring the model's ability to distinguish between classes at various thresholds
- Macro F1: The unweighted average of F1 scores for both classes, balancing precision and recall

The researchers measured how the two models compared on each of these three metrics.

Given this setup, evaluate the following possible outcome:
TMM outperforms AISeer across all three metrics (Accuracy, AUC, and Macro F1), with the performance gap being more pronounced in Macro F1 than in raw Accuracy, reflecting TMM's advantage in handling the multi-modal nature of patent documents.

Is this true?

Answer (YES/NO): NO